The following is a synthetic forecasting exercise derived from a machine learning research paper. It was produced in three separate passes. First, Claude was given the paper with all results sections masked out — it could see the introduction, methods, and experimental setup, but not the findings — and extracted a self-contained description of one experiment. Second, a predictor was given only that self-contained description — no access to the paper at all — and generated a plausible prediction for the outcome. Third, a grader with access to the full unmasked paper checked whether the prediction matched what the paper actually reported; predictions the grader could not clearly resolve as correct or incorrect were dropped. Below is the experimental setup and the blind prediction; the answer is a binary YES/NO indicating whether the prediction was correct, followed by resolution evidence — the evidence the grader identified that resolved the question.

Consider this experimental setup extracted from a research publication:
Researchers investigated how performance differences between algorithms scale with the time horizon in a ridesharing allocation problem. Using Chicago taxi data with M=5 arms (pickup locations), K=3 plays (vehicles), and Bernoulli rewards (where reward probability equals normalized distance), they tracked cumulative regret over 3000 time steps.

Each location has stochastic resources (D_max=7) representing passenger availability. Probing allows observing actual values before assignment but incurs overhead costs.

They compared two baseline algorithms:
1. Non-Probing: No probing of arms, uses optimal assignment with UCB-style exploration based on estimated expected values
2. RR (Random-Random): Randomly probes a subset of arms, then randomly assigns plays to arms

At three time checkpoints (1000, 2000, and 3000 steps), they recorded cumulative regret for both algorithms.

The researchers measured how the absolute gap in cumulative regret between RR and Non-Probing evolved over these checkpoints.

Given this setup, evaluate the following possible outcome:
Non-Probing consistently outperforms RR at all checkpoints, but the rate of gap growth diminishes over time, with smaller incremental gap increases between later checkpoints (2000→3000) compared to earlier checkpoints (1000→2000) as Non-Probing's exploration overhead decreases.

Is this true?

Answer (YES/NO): NO